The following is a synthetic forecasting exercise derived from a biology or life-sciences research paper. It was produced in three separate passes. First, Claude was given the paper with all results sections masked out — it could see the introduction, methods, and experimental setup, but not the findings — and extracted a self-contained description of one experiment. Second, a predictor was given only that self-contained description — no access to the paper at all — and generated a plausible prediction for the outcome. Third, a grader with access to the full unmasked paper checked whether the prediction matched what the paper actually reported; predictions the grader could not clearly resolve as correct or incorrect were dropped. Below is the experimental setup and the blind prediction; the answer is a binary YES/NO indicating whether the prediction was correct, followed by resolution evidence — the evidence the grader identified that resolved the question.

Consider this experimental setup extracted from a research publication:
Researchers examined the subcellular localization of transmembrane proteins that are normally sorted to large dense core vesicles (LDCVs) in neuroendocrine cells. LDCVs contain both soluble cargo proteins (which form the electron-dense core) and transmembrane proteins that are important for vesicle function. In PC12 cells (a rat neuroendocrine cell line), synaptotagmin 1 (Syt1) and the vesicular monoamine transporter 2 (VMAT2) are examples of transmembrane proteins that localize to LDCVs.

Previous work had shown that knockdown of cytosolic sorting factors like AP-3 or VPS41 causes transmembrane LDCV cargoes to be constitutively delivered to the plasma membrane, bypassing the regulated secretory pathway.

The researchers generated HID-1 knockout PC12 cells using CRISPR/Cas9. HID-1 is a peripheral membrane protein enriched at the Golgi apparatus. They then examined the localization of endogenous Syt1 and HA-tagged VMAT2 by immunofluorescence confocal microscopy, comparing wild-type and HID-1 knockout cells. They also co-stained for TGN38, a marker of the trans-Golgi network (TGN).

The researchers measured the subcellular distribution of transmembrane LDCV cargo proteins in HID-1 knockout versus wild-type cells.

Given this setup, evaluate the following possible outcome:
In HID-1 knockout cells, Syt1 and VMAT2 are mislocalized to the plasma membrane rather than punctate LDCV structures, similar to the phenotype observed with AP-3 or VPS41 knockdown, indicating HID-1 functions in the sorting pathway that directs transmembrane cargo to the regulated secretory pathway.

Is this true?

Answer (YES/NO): NO